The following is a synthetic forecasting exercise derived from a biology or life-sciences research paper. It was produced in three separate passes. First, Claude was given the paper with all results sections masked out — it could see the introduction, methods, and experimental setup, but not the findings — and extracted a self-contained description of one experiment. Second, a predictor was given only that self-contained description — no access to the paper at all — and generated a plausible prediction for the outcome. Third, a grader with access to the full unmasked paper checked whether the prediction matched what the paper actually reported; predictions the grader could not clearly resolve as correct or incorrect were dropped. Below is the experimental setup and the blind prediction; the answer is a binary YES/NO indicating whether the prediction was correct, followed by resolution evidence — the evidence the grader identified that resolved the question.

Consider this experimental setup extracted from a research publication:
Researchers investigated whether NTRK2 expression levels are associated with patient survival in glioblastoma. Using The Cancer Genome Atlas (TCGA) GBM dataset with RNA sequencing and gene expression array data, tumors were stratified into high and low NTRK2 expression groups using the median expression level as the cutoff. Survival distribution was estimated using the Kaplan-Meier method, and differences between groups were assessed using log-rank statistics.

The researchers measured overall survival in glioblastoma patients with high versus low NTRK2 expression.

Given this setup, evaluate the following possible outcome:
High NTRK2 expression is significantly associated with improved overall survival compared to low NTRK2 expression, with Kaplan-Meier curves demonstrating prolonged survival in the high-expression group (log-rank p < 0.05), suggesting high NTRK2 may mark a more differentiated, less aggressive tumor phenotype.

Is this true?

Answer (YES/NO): NO